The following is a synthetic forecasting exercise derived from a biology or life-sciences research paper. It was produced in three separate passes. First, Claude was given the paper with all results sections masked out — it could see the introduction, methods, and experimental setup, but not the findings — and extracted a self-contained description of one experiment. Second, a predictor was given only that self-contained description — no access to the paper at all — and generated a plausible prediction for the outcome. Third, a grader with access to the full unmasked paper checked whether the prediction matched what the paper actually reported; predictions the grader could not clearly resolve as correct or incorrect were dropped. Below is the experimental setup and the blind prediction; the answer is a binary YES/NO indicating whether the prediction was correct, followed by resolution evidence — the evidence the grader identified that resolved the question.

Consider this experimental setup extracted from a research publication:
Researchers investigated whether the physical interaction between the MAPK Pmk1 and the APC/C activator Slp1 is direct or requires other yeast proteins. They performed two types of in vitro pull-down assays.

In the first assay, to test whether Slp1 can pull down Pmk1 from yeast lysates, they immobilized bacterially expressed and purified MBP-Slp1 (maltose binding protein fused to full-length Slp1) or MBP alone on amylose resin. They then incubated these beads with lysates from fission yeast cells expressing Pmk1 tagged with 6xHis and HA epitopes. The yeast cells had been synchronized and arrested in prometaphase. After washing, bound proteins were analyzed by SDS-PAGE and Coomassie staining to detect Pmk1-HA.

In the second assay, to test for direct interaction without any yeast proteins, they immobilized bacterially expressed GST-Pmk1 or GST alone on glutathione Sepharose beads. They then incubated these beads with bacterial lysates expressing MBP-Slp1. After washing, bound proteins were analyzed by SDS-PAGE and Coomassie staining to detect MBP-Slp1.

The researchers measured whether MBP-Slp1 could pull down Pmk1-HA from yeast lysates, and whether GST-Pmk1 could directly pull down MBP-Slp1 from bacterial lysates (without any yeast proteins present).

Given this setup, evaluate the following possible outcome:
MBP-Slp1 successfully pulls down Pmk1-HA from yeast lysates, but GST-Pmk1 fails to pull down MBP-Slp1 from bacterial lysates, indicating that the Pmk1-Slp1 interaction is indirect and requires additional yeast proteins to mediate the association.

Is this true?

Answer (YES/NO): NO